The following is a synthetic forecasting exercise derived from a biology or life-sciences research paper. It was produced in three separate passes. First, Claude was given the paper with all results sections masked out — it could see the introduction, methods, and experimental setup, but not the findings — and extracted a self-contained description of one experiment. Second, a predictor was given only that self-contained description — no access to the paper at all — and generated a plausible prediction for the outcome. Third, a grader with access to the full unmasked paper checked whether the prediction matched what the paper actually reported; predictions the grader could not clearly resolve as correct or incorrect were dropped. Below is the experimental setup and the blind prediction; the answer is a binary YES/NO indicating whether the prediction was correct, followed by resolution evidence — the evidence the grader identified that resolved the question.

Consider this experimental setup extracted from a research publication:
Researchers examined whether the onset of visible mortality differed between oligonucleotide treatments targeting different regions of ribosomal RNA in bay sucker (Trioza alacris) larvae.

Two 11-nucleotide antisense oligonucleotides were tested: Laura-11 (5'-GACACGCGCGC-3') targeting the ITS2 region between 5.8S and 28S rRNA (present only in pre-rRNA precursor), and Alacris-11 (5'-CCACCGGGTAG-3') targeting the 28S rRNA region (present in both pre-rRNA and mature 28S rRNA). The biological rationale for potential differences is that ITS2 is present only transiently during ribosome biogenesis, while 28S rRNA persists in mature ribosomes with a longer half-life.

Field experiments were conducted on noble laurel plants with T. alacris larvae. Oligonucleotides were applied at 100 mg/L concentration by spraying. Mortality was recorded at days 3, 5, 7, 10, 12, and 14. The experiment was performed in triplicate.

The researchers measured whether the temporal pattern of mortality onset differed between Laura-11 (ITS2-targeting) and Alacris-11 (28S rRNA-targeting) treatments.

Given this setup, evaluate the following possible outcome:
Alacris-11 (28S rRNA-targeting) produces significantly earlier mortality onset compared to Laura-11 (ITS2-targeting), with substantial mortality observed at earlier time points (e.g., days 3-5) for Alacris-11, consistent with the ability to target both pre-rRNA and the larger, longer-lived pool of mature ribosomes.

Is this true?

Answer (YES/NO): NO